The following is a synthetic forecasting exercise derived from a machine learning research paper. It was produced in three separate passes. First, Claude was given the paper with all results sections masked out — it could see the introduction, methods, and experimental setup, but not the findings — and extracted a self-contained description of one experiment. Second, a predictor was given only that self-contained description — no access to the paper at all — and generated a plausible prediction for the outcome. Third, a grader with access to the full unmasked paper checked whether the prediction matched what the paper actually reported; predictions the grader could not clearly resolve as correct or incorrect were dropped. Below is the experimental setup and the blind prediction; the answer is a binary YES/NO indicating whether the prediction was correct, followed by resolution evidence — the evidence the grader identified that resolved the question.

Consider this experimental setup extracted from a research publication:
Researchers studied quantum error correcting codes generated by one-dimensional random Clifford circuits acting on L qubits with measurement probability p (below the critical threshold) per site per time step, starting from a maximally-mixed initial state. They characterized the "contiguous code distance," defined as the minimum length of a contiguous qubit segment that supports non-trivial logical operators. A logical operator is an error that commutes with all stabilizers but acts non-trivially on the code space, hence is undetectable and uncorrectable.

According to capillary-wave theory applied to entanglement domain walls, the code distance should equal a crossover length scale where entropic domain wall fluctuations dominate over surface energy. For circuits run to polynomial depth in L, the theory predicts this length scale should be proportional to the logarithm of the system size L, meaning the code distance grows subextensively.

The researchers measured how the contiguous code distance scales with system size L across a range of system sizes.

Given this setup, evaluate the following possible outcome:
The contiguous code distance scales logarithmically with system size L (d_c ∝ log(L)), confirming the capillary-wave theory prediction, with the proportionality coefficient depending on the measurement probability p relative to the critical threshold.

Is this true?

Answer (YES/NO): NO